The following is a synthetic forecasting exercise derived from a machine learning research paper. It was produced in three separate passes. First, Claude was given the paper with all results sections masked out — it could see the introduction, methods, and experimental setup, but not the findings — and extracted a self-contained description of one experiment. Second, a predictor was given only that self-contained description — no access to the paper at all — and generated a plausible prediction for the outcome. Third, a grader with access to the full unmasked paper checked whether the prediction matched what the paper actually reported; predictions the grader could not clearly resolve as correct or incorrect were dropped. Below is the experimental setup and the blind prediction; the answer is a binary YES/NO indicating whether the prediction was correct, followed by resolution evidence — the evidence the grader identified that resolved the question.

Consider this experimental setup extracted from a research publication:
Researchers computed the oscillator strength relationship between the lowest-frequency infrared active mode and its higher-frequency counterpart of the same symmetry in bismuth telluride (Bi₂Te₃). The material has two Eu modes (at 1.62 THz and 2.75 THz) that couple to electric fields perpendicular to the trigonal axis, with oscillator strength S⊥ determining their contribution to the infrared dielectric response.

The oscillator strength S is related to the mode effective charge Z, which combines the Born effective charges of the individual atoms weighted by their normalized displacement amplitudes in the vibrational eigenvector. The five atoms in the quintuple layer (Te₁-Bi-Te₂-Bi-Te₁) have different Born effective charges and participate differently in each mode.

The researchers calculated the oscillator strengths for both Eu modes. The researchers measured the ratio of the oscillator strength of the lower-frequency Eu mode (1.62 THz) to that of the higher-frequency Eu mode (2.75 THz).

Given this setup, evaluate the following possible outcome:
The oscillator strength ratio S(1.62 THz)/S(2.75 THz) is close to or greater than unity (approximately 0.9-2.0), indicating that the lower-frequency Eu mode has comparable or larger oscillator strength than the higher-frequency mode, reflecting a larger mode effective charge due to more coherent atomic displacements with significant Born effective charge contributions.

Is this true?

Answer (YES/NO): NO